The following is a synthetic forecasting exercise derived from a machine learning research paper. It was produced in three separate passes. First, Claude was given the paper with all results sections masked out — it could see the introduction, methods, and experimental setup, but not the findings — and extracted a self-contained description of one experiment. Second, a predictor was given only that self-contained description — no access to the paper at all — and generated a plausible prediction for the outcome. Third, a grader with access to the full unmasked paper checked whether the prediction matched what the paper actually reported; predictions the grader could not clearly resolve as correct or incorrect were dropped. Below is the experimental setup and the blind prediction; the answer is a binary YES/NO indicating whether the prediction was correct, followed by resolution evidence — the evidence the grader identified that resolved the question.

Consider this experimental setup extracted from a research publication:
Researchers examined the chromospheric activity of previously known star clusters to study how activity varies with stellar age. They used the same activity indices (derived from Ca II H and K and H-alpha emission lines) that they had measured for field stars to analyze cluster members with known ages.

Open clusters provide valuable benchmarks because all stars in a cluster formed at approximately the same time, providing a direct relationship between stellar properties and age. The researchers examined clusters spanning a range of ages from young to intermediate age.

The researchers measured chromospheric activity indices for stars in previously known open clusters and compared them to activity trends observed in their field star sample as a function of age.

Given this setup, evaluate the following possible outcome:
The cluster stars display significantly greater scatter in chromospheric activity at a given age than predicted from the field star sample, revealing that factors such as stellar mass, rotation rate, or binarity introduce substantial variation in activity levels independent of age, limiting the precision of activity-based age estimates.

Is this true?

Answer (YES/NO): NO